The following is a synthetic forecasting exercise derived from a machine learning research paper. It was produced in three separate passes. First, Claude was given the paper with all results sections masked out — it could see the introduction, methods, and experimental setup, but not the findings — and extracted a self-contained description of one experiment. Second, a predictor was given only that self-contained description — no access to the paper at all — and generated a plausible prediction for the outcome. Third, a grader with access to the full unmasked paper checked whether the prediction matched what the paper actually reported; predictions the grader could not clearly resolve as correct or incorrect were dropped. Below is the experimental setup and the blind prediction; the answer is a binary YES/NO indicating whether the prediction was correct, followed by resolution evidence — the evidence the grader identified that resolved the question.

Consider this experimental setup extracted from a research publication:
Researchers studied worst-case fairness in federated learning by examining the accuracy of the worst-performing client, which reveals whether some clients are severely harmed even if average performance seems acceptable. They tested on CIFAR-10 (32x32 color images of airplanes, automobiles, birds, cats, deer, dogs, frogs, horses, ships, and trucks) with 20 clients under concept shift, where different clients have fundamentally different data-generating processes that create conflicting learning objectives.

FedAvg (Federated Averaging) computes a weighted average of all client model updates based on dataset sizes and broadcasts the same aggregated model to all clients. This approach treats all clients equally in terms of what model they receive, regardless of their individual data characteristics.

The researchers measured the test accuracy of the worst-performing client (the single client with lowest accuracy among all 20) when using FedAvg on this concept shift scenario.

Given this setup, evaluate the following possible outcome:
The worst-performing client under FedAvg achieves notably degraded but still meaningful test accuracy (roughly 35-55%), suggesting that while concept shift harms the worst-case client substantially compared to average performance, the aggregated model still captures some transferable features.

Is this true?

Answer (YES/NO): NO